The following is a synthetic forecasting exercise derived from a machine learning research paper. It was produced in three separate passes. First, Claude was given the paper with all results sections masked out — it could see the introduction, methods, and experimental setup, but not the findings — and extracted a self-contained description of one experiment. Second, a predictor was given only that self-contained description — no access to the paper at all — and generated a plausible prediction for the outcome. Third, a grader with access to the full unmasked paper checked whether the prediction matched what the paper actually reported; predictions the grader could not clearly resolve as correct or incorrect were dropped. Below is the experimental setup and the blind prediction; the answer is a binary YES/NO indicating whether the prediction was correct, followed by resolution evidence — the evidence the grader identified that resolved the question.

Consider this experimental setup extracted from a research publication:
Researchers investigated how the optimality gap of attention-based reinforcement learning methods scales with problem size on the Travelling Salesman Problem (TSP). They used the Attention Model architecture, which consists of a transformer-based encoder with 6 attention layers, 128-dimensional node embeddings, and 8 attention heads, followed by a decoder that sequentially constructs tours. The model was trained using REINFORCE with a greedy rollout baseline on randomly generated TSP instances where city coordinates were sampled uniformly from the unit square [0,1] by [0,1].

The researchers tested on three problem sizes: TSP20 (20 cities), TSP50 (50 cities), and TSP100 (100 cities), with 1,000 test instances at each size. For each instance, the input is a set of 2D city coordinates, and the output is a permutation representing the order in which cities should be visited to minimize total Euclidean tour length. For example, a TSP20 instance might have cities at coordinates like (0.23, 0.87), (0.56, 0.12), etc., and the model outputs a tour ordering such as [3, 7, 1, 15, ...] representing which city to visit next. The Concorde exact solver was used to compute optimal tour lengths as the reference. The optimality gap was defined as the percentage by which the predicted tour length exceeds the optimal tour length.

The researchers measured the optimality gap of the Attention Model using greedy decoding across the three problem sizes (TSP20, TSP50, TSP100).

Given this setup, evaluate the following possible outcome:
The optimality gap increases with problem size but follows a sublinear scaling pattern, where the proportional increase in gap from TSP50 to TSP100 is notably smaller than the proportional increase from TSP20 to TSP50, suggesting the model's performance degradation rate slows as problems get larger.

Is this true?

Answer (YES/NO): YES